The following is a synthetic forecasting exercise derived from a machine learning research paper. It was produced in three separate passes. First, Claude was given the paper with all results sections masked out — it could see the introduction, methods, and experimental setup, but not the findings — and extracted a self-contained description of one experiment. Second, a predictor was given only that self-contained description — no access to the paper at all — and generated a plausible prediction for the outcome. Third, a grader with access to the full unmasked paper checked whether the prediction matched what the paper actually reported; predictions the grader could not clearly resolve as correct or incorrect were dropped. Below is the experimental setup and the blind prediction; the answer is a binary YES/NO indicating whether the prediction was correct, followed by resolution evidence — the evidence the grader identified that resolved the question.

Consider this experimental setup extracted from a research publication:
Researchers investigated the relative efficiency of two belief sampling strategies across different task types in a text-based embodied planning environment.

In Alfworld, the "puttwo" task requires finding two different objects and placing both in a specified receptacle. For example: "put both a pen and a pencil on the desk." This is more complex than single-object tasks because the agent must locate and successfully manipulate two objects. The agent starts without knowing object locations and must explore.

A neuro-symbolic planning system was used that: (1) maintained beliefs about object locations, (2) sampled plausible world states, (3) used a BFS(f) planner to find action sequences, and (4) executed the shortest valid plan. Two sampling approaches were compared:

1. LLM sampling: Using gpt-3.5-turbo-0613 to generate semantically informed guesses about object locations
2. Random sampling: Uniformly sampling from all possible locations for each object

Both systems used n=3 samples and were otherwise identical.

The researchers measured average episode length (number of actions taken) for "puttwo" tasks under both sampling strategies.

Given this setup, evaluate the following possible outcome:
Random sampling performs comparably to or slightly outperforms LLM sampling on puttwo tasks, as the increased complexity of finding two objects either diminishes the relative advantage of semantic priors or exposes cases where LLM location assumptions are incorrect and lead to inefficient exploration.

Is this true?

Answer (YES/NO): NO